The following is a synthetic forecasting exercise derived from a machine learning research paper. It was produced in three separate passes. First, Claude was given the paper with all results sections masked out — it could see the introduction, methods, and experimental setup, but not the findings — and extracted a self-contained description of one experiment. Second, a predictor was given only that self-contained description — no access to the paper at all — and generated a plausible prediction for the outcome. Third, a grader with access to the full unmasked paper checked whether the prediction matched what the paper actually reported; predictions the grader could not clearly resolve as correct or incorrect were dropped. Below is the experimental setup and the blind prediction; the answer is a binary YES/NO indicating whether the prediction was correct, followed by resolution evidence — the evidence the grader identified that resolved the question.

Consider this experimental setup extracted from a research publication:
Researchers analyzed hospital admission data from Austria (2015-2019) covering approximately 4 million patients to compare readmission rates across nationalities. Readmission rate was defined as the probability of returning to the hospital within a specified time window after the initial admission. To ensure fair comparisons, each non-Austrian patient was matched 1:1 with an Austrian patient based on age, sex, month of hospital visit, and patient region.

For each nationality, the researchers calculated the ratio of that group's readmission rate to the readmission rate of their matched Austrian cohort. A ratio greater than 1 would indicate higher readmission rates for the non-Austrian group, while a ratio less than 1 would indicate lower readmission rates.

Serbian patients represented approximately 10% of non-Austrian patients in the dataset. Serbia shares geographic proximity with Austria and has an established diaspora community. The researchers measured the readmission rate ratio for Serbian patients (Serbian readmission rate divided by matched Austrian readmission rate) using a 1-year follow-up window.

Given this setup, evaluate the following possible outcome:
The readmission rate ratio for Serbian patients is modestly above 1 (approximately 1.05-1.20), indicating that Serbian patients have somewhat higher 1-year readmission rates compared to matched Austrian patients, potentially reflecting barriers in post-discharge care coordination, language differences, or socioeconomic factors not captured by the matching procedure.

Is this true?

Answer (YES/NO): YES